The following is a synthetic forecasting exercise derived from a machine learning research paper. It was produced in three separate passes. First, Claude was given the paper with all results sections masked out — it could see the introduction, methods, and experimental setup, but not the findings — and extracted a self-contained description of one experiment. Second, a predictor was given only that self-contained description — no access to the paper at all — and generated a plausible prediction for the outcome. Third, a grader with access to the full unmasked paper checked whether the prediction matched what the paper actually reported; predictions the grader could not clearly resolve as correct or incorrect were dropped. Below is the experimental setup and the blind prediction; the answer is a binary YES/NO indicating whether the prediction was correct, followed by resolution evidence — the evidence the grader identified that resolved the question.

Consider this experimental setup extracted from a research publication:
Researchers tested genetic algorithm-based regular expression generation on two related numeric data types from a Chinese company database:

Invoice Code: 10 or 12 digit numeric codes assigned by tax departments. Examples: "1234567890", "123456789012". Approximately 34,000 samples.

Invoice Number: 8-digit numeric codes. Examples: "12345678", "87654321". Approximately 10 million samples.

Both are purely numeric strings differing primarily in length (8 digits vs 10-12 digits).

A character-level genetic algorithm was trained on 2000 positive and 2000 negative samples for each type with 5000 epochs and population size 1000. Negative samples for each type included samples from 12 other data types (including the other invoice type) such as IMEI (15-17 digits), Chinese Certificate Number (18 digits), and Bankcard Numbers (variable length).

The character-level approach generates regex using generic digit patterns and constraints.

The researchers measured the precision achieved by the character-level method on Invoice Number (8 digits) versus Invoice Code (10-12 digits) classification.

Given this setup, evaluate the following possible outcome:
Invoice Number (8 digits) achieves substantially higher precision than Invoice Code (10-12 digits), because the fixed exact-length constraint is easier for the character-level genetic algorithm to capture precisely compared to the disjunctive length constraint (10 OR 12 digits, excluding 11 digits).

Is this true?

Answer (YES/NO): YES